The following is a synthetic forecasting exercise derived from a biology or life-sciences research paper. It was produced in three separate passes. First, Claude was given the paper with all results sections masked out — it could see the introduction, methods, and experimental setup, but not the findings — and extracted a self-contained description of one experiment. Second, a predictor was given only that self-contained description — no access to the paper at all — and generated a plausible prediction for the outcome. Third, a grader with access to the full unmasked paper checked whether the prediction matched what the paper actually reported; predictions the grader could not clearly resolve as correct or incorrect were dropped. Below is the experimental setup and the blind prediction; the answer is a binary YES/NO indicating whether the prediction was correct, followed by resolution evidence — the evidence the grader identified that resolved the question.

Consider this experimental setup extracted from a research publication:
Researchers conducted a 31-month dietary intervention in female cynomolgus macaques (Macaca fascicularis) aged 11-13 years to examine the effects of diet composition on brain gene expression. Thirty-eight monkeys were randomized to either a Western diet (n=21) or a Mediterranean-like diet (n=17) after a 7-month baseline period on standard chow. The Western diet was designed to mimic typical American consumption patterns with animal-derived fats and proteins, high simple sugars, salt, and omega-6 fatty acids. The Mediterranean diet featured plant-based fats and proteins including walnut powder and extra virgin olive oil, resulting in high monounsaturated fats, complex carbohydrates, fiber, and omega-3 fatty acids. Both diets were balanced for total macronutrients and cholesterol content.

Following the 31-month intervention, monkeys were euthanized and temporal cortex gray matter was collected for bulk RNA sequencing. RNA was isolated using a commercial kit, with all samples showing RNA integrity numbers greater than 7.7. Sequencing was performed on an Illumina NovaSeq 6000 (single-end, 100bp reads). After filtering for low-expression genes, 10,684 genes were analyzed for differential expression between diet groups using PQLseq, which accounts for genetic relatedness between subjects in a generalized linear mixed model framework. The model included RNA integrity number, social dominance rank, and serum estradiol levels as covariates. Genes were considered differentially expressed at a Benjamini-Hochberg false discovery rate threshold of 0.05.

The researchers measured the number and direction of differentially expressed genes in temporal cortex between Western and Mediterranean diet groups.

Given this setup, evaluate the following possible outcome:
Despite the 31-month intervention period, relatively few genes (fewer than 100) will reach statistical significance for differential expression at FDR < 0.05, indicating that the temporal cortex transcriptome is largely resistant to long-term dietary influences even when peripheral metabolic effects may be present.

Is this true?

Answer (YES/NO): YES